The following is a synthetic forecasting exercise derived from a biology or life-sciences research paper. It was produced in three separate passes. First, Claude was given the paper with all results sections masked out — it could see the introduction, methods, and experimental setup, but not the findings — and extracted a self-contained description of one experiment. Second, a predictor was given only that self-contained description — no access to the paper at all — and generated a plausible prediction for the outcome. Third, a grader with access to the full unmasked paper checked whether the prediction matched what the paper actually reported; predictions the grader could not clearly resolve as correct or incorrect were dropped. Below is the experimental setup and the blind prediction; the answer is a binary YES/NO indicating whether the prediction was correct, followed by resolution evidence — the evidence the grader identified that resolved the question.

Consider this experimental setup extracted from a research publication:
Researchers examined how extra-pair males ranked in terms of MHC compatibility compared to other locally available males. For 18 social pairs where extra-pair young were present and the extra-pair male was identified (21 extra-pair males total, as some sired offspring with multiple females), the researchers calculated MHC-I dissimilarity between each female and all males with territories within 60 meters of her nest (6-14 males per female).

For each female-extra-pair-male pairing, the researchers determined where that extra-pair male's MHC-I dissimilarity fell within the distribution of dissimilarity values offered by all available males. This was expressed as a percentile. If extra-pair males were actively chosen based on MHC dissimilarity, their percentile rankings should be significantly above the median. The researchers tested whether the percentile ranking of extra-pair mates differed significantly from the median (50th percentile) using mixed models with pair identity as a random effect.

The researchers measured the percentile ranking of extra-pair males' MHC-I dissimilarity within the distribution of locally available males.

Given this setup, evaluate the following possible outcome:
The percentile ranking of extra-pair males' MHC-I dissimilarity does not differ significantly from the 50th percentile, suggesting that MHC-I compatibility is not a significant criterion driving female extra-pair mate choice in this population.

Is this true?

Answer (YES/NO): YES